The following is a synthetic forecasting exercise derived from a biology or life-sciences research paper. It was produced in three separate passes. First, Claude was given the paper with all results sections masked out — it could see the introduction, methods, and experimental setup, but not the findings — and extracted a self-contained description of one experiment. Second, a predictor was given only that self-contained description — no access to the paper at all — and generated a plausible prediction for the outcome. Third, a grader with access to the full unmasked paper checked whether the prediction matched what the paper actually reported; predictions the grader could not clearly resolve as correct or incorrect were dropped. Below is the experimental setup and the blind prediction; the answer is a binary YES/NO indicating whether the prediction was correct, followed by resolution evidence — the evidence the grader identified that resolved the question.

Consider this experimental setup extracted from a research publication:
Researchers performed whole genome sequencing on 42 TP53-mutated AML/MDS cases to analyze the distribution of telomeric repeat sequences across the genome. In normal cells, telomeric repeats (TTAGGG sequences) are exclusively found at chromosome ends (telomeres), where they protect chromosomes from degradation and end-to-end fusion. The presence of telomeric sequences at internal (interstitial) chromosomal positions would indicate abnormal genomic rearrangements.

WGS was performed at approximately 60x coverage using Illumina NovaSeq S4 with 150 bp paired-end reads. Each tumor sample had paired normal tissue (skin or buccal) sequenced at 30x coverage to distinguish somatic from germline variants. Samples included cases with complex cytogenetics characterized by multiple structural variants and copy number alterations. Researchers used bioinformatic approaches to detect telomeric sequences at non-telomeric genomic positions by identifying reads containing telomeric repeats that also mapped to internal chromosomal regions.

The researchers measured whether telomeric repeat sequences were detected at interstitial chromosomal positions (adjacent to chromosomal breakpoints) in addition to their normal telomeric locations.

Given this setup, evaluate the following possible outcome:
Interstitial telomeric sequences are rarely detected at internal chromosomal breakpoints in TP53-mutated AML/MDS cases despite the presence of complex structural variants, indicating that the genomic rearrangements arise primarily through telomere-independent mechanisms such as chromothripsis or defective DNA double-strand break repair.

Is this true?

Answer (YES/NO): NO